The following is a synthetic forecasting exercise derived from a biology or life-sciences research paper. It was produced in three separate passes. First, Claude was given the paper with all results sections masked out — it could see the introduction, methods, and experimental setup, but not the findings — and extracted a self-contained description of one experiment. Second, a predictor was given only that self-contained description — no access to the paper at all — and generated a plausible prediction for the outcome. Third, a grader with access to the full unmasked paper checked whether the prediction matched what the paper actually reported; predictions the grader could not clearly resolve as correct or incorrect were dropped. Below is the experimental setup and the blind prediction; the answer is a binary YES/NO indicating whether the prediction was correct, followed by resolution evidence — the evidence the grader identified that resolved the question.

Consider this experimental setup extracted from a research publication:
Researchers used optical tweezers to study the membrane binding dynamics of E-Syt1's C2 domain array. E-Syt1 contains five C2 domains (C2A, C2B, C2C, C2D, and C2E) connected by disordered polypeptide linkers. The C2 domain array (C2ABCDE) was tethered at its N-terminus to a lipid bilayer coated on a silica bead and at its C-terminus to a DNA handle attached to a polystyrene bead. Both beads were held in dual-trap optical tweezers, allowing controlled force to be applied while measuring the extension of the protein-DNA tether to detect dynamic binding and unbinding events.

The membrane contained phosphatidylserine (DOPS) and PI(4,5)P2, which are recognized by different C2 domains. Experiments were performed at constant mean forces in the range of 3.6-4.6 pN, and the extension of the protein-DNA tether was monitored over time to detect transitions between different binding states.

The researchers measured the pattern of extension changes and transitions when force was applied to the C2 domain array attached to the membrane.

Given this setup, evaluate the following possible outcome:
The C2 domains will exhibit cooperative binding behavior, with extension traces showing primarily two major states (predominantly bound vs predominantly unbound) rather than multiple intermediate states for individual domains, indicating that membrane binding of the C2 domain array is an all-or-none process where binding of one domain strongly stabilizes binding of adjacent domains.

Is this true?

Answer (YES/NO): NO